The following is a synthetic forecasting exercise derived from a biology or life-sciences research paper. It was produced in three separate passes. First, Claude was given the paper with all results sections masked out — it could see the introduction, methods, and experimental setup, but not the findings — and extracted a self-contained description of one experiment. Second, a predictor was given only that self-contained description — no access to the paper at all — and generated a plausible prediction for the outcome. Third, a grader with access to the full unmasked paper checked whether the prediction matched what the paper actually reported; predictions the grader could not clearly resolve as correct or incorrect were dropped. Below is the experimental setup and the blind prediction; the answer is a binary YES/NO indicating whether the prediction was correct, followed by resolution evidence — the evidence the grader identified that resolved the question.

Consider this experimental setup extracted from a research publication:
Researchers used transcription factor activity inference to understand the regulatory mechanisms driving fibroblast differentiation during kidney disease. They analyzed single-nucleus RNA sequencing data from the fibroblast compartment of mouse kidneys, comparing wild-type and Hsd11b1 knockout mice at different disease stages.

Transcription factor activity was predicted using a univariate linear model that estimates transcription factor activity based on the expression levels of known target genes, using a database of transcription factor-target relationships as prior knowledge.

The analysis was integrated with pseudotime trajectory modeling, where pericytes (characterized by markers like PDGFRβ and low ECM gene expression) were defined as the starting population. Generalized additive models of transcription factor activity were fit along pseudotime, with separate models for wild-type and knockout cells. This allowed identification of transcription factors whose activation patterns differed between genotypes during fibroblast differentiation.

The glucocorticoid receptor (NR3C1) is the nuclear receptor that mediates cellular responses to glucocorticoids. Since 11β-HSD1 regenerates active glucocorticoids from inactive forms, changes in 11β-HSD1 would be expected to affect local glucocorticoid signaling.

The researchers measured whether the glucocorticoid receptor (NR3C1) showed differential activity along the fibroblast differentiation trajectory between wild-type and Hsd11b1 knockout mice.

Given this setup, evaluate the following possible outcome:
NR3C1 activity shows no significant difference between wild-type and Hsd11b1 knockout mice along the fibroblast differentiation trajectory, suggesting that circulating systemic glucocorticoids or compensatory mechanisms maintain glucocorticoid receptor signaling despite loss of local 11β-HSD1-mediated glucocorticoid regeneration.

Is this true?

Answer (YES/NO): YES